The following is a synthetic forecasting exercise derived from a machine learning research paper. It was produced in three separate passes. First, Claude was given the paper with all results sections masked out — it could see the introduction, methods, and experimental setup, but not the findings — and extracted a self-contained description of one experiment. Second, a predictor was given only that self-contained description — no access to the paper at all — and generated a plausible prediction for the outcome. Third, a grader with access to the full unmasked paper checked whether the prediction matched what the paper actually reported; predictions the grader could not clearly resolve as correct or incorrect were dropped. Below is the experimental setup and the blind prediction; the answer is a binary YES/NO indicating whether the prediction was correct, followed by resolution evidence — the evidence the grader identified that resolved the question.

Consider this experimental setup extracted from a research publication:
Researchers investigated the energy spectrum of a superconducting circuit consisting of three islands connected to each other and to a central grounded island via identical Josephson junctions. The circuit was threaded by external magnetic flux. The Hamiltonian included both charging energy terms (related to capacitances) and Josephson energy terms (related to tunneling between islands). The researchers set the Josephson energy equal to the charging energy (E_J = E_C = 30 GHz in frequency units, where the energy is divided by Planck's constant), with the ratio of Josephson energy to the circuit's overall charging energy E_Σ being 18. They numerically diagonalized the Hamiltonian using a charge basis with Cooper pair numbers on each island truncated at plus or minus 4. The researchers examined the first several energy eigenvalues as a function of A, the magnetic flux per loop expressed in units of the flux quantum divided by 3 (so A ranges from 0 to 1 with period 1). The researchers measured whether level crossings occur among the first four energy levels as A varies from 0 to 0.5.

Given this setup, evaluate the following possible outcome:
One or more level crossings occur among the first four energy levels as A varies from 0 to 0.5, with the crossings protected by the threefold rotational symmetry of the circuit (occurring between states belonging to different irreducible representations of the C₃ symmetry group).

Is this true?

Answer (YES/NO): YES